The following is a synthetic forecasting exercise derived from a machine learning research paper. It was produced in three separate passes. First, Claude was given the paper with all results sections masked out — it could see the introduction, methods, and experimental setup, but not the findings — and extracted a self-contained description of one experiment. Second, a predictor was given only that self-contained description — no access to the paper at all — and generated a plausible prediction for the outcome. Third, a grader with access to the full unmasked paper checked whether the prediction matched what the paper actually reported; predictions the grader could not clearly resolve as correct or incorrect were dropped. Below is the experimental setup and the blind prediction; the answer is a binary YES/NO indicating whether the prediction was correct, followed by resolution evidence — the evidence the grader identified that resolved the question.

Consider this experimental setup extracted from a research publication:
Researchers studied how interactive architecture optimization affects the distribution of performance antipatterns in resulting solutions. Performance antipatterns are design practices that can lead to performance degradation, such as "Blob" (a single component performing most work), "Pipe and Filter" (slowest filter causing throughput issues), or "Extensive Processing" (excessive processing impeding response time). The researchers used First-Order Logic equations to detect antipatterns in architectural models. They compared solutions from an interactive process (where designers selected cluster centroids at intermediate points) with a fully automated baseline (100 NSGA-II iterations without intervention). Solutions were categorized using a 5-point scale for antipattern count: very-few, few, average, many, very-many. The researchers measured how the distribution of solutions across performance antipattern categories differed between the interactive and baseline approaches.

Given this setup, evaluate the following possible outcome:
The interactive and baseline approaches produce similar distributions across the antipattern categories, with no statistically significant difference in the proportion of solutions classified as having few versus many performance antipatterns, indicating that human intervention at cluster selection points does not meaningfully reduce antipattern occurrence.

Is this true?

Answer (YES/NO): NO